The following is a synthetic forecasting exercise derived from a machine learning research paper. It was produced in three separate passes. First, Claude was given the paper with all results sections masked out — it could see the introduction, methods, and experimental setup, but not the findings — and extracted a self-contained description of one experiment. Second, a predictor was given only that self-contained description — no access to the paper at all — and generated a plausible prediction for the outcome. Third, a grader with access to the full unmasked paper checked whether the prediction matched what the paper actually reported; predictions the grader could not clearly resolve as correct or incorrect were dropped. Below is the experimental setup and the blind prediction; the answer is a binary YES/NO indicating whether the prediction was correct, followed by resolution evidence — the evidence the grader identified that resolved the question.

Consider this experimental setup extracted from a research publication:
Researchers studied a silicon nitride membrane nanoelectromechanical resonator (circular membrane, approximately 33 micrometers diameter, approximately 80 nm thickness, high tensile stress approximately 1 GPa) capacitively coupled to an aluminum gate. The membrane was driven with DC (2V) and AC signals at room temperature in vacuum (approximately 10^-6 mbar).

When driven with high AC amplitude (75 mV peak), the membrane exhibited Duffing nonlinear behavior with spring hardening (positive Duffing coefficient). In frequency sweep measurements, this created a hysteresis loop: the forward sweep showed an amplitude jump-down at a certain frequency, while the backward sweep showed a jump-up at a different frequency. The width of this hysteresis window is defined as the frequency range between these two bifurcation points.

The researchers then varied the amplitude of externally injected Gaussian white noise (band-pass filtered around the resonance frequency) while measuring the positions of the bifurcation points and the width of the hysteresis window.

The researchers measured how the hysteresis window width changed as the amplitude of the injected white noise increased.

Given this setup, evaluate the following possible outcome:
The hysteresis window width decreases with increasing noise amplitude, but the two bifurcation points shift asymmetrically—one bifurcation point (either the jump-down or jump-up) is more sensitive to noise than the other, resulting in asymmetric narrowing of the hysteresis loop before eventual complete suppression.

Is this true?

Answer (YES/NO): NO